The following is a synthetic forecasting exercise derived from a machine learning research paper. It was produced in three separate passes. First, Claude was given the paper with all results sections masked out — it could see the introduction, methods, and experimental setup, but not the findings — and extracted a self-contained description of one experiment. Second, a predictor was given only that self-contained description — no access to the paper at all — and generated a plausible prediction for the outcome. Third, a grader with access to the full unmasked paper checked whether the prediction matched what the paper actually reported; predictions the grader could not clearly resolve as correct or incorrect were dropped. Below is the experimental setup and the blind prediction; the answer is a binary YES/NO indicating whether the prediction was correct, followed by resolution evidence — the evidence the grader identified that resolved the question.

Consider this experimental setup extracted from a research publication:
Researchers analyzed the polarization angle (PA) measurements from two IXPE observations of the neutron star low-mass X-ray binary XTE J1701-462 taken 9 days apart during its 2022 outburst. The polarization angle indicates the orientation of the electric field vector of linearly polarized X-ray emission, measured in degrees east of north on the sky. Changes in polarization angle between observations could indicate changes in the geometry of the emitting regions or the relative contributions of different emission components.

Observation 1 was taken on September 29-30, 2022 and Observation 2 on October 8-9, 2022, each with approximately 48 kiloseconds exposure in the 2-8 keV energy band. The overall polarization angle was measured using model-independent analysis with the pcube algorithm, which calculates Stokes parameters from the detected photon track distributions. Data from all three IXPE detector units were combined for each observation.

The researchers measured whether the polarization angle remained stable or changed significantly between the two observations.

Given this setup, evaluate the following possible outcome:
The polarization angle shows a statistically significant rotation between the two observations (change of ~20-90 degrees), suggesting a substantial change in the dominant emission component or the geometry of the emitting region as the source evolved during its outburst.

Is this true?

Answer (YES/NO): NO